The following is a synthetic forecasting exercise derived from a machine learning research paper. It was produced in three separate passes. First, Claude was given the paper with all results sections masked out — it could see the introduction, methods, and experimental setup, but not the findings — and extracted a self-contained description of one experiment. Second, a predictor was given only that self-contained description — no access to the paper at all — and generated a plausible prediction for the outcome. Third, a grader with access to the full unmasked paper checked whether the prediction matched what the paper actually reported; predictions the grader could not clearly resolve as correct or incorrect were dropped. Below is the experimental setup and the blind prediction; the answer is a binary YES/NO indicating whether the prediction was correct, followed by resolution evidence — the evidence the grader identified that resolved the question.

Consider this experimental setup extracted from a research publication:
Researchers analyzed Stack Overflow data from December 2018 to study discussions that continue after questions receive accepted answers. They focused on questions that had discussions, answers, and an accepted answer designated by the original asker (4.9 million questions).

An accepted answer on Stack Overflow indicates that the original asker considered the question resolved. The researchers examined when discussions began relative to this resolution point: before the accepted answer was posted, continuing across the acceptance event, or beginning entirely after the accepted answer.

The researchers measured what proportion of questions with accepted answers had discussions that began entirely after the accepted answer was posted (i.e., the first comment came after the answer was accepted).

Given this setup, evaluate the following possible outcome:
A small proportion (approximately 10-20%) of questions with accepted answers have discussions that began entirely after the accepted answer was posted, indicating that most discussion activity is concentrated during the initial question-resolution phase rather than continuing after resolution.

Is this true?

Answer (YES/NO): YES